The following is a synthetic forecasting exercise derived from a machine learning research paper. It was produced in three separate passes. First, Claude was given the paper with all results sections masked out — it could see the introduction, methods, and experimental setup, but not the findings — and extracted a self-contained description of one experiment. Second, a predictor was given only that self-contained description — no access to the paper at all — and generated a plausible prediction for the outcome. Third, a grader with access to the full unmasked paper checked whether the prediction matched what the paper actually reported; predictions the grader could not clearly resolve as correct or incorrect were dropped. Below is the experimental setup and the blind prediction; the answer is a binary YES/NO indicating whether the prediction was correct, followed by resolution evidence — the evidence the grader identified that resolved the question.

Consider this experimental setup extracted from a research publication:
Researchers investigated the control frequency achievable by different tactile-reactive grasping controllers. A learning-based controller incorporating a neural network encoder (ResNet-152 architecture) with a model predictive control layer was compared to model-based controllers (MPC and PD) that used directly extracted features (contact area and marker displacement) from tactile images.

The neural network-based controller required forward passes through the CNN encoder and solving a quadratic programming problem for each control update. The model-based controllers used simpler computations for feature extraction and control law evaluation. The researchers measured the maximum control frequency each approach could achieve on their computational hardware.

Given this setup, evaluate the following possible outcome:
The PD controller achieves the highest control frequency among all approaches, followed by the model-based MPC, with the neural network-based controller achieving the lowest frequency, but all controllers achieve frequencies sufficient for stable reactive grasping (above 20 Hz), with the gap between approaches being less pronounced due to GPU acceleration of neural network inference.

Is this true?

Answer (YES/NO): NO